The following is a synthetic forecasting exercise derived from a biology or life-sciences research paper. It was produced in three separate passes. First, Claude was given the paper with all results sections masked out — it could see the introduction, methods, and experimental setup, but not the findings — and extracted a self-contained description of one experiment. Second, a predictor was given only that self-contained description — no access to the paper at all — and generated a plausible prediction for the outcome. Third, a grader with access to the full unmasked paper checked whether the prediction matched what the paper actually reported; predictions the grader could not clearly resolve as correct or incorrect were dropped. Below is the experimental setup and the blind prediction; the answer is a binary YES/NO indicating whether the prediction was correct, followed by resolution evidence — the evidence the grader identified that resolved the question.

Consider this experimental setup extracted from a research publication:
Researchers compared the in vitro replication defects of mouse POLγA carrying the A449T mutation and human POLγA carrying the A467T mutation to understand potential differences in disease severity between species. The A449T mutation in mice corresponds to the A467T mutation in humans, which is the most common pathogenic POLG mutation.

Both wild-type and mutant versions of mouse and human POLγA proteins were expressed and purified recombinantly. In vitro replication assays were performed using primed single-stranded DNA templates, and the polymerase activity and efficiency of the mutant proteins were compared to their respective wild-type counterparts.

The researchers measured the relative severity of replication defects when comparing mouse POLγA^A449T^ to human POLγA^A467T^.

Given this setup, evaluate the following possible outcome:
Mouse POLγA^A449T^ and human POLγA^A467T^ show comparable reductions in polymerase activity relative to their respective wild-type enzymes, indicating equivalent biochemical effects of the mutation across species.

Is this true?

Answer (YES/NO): NO